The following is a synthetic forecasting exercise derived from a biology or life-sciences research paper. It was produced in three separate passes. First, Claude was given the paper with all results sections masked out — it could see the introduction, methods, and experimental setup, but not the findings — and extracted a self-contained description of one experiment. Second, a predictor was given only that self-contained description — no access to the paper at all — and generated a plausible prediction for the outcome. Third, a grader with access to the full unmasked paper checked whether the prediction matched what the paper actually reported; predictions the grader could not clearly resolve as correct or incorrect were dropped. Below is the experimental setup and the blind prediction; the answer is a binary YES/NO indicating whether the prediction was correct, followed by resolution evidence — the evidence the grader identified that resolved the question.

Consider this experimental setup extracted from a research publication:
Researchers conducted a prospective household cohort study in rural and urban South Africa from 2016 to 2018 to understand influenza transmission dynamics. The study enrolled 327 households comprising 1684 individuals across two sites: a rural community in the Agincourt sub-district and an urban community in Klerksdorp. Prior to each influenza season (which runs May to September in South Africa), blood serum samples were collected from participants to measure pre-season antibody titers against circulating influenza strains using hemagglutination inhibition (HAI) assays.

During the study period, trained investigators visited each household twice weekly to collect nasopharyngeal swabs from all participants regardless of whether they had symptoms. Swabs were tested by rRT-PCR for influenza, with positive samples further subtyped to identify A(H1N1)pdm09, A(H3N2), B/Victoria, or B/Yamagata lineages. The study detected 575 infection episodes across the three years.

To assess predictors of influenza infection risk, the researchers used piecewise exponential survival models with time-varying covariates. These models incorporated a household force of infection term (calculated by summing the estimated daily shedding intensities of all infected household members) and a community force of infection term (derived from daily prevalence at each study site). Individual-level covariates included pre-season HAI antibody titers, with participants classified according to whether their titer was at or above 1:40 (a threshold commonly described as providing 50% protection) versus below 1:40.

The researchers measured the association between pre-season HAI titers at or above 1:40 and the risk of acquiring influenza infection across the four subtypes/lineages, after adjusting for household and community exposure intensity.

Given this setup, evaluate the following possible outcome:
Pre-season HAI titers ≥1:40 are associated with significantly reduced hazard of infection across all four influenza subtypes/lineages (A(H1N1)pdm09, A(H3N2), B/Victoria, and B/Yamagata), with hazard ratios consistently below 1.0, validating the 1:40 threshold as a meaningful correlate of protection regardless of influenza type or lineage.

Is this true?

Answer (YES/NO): NO